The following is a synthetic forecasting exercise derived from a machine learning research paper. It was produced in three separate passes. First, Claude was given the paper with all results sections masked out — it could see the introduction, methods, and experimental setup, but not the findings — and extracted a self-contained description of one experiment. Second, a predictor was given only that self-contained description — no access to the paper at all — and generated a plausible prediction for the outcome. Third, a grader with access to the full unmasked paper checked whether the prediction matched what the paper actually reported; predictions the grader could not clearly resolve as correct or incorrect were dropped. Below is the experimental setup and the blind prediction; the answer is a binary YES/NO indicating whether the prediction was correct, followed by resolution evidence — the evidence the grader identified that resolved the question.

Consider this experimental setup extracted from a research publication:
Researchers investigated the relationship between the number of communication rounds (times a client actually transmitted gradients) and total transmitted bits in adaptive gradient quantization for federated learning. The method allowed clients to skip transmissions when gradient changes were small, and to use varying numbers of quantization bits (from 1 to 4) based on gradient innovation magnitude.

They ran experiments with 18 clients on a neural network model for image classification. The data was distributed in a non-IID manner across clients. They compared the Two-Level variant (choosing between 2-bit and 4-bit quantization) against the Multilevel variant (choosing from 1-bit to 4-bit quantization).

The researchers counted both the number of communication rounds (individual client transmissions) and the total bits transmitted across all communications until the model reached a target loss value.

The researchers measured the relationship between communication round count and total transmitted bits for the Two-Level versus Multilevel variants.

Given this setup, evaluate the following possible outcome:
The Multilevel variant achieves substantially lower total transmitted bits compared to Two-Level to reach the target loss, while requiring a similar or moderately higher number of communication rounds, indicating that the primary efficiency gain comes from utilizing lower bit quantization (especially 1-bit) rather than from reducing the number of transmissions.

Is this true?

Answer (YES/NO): NO